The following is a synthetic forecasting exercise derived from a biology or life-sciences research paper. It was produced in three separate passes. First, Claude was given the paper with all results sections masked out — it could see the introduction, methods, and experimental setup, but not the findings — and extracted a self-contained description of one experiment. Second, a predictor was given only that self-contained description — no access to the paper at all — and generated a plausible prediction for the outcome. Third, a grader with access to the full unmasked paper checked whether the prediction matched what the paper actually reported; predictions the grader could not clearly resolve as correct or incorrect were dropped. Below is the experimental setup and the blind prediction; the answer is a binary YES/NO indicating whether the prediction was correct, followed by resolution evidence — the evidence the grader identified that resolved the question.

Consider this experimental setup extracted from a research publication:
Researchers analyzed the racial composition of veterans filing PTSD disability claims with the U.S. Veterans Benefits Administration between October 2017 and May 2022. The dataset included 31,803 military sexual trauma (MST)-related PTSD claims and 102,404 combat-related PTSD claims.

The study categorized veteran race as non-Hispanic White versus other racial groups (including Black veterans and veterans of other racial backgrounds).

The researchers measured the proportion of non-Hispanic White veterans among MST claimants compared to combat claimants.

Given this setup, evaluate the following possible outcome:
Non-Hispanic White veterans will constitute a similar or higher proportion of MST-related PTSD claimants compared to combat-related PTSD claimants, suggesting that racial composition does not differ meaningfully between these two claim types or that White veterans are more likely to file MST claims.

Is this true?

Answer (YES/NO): NO